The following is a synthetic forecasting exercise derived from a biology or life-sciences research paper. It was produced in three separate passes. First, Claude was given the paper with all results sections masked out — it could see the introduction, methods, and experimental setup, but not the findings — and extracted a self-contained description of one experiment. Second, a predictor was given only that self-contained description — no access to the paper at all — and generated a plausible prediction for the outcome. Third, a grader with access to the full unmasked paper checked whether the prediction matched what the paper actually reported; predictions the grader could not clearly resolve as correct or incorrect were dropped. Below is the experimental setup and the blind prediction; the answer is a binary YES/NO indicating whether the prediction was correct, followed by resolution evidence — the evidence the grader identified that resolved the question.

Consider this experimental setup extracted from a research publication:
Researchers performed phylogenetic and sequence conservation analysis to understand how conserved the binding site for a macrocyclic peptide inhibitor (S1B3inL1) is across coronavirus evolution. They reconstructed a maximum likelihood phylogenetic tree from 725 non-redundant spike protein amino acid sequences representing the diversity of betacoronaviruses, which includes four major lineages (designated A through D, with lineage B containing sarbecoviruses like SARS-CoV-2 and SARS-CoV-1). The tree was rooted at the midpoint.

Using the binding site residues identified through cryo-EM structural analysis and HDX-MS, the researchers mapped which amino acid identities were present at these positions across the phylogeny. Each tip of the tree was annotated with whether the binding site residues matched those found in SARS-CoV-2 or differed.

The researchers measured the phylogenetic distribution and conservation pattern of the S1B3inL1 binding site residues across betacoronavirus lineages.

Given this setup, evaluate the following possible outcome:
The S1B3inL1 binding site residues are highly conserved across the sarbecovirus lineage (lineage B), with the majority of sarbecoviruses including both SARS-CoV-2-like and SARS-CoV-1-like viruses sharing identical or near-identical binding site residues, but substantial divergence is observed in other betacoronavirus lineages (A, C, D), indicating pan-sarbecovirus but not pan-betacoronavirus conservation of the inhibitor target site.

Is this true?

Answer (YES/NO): NO